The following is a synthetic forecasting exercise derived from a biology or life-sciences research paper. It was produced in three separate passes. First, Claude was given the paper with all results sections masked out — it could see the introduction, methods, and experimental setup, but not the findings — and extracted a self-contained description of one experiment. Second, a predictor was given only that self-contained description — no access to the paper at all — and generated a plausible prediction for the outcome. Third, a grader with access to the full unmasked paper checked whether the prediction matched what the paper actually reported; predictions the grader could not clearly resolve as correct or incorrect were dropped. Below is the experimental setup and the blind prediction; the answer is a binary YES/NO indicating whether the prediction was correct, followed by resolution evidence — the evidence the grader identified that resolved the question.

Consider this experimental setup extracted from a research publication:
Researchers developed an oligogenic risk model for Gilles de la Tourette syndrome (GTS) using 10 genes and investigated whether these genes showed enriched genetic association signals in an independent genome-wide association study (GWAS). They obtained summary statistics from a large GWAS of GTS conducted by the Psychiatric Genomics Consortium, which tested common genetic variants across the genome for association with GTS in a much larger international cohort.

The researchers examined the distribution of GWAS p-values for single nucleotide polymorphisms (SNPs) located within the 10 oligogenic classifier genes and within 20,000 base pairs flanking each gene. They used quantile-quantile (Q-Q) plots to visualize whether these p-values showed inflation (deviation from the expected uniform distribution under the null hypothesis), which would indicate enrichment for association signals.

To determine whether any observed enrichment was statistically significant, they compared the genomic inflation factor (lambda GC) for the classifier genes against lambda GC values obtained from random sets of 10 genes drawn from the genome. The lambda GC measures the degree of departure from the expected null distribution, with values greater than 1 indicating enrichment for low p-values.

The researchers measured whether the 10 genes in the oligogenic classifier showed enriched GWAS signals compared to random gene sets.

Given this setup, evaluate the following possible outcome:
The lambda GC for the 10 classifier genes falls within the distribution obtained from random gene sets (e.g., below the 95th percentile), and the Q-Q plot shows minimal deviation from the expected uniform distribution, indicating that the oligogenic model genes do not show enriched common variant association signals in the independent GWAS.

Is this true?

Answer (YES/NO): NO